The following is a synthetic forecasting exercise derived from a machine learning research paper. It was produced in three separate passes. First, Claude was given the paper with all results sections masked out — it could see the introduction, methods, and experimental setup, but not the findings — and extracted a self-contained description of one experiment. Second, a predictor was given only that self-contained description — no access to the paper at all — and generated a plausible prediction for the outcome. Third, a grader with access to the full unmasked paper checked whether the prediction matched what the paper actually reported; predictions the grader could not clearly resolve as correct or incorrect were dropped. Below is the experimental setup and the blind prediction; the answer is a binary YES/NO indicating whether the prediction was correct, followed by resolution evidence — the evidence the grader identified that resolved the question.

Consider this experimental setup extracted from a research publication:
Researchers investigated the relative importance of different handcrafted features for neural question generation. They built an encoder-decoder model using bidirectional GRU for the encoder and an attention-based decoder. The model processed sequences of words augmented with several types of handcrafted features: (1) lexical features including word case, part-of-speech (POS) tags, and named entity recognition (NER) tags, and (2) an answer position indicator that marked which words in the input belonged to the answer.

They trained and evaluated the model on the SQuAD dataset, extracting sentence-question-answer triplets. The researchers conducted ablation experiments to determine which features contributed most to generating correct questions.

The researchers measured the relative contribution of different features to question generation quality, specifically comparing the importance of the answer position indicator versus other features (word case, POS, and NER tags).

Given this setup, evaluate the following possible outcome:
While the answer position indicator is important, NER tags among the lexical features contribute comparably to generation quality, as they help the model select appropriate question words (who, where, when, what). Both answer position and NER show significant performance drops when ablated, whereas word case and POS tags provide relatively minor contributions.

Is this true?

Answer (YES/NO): NO